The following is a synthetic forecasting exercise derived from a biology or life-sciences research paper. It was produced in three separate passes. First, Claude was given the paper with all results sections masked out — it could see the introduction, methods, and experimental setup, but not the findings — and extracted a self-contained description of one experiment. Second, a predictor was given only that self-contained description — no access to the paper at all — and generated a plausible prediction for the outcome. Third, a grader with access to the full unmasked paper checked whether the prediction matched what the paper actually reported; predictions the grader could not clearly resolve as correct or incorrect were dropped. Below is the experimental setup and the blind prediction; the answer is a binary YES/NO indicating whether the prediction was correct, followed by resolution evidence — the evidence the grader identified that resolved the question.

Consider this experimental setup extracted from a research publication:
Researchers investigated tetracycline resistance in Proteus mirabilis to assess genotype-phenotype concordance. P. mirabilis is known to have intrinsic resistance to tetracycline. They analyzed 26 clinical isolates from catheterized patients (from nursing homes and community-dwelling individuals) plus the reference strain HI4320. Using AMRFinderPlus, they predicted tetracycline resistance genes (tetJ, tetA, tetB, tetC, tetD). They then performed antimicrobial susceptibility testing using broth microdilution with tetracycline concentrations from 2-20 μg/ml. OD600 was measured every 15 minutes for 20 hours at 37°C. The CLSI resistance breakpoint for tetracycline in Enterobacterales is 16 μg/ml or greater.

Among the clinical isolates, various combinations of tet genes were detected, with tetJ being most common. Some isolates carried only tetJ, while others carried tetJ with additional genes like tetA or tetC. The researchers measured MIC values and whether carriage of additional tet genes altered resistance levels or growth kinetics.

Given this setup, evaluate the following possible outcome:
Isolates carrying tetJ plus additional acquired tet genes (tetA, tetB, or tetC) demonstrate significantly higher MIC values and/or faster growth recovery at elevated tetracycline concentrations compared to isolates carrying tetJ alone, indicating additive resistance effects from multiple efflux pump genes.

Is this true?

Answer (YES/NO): NO